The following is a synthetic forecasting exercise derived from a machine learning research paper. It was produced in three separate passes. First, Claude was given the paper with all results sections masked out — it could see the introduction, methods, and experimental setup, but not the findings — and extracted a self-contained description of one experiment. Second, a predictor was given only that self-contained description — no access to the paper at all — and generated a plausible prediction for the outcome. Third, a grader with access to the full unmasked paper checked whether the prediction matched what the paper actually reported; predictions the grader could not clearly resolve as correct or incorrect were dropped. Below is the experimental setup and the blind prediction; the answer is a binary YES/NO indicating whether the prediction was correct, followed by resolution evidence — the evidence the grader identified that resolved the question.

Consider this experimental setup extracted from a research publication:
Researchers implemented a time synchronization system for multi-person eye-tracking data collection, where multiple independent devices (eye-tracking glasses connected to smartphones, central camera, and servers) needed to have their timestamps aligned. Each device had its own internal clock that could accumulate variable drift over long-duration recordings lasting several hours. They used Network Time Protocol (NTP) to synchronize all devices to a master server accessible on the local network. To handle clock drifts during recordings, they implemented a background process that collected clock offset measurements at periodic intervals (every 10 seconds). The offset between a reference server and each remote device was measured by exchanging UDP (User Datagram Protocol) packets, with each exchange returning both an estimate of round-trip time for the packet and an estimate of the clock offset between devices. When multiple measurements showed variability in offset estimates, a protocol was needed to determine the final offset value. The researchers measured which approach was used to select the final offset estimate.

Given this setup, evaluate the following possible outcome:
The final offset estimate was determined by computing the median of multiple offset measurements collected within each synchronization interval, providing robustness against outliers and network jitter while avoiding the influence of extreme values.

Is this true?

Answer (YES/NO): NO